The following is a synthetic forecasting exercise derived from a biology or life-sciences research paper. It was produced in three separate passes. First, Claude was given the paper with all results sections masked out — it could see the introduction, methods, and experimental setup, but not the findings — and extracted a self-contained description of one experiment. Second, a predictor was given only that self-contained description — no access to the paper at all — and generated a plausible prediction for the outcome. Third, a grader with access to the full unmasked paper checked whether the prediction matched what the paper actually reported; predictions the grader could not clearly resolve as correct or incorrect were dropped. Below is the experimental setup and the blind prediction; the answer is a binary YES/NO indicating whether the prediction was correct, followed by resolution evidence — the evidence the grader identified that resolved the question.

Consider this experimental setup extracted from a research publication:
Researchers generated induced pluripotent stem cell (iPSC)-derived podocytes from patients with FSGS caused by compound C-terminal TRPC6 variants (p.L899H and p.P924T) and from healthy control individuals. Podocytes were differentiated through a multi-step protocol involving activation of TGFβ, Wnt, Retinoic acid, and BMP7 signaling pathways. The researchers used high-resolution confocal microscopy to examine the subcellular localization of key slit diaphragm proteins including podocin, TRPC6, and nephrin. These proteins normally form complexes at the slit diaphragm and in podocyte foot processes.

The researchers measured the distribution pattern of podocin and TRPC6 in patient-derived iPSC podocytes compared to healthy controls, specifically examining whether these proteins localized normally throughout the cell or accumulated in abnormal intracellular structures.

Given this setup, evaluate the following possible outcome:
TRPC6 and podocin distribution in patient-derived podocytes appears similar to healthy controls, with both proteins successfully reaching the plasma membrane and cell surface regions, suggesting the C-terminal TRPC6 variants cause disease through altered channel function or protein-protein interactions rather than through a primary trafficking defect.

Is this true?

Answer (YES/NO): NO